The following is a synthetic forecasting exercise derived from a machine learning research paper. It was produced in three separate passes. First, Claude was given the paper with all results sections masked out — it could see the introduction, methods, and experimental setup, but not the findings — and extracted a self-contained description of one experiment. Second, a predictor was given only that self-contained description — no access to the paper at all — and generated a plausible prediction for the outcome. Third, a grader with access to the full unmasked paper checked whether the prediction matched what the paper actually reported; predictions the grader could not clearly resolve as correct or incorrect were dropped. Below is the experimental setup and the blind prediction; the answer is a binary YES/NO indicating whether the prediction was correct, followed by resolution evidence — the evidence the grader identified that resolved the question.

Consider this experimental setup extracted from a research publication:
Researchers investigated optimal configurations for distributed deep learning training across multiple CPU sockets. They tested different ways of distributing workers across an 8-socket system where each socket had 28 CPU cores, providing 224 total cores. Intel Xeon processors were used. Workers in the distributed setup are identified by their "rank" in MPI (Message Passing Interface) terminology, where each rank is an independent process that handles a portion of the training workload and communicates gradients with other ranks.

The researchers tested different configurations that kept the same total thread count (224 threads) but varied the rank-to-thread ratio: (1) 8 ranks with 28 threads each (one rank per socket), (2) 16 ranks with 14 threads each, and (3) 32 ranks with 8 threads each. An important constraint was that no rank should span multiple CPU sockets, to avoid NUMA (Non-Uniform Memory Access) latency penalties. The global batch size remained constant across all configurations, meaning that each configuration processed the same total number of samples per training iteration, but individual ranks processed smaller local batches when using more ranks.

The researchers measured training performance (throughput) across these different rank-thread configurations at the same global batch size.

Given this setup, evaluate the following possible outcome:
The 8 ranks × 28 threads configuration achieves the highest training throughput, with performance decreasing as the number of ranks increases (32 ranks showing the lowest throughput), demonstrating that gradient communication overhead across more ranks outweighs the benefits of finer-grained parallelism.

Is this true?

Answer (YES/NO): NO